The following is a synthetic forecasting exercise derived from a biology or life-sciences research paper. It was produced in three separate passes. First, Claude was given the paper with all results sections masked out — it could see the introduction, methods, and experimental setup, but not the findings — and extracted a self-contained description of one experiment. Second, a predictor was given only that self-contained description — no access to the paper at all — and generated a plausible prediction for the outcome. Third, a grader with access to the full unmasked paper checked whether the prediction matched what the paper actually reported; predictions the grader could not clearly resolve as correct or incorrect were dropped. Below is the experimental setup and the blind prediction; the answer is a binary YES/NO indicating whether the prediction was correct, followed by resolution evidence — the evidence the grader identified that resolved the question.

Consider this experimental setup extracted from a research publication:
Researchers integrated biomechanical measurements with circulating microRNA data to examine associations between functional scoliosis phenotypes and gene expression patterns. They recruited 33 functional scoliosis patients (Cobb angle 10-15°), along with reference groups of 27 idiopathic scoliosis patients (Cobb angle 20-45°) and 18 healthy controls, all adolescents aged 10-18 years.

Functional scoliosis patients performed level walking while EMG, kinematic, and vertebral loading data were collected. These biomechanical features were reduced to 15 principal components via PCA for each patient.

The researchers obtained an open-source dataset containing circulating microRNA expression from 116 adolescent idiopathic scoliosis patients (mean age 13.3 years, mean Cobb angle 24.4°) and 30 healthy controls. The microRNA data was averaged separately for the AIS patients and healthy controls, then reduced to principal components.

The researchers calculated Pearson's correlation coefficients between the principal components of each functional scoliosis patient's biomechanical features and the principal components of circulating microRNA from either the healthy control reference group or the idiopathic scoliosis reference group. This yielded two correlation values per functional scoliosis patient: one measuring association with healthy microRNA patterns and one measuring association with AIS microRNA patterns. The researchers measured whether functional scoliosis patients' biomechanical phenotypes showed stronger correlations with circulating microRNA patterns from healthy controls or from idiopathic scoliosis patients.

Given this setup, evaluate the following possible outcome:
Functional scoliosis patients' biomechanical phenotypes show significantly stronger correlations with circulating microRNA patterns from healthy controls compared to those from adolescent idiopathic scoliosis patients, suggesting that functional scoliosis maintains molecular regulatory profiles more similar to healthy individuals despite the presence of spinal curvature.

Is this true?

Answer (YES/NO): NO